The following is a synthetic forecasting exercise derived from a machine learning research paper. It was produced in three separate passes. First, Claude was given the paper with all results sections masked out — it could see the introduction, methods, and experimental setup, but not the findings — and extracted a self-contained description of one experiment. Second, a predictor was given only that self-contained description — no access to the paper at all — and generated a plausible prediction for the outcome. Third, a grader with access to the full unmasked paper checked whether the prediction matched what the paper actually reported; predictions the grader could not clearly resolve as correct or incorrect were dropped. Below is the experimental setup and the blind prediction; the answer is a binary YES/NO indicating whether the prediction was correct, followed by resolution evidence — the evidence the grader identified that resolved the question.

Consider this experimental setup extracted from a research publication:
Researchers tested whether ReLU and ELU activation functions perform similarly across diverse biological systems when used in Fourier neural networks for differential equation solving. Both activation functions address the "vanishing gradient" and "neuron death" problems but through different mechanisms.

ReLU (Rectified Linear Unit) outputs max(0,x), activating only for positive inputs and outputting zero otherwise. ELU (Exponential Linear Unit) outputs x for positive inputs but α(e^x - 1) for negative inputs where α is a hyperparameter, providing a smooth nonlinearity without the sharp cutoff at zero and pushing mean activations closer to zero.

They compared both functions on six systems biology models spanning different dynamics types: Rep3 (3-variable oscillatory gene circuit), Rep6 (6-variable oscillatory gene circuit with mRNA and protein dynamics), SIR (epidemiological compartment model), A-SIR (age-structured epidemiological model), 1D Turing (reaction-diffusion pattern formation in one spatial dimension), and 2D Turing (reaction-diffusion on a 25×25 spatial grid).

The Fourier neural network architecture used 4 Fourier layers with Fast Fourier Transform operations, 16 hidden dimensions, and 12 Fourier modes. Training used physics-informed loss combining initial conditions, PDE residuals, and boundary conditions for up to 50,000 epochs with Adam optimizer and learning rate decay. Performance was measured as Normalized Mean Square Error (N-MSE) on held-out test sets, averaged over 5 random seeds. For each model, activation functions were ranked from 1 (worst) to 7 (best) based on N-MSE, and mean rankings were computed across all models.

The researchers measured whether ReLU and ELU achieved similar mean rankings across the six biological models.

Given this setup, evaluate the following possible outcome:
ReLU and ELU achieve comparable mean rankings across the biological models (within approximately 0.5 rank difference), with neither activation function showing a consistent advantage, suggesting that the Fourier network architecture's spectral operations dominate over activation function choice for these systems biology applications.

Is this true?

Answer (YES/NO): NO